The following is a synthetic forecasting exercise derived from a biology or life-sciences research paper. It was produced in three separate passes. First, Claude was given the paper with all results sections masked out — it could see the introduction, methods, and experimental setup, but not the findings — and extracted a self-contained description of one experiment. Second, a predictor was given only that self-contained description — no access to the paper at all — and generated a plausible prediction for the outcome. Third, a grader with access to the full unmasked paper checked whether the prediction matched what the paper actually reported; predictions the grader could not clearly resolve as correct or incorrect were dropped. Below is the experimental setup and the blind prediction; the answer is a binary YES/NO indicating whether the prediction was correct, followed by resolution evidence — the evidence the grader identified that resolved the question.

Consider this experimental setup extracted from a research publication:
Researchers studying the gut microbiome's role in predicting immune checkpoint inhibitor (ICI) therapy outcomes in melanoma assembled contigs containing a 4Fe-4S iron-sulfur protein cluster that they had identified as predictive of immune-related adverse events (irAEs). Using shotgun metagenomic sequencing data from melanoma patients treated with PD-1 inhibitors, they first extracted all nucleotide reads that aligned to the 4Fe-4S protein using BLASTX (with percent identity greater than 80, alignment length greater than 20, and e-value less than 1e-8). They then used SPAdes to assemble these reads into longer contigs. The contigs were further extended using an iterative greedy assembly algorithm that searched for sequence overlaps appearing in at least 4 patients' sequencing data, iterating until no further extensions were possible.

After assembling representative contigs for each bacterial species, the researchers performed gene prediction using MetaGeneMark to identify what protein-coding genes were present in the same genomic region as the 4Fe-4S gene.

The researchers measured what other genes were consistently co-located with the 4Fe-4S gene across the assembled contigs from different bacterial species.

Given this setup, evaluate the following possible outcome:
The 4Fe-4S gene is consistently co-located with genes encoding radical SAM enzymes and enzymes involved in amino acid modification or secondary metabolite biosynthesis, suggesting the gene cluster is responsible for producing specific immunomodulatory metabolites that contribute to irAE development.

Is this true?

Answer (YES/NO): NO